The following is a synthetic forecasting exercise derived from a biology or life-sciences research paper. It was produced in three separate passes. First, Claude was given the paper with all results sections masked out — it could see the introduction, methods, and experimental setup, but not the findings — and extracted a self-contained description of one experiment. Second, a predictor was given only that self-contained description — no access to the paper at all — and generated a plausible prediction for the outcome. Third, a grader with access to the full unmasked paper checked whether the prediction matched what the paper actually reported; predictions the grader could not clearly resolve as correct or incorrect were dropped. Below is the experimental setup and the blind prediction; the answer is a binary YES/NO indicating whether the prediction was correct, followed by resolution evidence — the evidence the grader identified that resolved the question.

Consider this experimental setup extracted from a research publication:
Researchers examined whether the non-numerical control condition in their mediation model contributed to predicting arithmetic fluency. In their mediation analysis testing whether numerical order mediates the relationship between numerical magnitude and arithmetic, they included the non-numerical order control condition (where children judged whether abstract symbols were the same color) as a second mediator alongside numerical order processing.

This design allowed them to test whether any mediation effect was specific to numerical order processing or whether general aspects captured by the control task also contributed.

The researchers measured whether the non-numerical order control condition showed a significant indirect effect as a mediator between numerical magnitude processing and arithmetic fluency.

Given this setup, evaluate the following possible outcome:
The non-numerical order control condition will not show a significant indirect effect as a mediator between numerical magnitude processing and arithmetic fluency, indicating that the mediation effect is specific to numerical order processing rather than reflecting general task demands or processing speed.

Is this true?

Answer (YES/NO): YES